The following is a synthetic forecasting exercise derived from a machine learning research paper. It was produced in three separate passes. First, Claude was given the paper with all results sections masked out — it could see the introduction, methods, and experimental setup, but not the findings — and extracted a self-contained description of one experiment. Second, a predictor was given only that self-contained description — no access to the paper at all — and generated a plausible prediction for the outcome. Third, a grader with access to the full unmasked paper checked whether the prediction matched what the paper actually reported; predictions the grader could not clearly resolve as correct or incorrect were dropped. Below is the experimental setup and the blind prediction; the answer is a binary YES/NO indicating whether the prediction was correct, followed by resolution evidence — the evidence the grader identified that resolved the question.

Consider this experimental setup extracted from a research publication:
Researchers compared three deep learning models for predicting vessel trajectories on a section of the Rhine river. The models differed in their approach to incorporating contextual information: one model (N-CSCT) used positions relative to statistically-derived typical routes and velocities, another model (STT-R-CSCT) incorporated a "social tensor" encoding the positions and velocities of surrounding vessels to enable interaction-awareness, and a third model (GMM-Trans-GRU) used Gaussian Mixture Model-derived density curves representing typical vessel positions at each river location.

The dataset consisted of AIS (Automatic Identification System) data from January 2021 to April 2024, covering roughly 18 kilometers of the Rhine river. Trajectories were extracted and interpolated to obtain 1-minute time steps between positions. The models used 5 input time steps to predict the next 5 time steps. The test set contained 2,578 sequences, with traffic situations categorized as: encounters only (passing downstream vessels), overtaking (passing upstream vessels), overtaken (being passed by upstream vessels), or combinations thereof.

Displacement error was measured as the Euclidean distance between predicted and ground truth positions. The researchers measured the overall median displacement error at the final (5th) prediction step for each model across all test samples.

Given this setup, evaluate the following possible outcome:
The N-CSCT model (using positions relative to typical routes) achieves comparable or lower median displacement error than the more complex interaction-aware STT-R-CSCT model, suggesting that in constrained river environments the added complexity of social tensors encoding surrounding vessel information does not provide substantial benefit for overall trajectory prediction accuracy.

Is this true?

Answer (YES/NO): YES